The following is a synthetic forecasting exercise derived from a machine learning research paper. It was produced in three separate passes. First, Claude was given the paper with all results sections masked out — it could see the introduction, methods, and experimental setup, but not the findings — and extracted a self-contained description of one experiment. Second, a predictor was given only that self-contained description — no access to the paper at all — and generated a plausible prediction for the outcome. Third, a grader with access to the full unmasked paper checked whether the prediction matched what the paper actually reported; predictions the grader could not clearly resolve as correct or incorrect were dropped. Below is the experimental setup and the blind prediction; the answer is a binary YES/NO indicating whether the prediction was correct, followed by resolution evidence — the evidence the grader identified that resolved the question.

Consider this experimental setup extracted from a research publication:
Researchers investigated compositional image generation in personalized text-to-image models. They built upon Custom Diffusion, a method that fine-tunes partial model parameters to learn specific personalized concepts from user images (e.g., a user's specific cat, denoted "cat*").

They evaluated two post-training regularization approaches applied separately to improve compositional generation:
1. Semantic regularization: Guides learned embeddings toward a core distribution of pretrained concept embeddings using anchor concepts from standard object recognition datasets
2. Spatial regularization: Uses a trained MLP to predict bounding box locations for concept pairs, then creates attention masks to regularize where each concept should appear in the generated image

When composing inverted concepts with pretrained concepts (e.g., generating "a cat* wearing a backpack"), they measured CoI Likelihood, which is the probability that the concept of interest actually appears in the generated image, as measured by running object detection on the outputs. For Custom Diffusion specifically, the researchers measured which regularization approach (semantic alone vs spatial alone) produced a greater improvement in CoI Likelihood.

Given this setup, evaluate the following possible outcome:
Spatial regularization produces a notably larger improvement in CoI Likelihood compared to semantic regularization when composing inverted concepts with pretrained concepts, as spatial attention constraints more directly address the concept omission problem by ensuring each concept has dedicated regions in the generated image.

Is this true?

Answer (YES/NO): YES